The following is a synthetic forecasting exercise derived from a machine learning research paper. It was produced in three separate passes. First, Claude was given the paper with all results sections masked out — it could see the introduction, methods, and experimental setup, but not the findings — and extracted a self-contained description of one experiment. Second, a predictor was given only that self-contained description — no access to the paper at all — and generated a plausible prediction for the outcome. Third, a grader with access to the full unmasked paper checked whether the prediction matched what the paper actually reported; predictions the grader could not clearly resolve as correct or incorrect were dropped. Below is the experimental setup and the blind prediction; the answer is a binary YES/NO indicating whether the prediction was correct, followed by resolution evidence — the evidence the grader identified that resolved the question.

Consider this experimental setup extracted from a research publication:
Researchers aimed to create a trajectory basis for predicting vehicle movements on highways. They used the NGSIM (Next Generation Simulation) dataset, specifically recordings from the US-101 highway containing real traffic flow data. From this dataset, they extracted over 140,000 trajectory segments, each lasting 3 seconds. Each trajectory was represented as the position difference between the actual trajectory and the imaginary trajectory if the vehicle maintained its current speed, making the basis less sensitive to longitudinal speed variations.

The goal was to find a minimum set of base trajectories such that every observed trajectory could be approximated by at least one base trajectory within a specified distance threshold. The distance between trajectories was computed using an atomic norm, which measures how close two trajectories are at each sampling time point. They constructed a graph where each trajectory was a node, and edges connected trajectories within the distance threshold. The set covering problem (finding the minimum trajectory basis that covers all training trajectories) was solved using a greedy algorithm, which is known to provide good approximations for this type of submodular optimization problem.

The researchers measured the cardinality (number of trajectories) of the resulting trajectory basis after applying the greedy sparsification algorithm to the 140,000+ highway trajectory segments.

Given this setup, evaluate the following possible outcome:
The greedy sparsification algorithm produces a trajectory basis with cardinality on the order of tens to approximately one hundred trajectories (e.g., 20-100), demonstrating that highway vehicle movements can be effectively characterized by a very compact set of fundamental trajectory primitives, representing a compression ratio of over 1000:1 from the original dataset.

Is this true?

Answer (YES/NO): NO